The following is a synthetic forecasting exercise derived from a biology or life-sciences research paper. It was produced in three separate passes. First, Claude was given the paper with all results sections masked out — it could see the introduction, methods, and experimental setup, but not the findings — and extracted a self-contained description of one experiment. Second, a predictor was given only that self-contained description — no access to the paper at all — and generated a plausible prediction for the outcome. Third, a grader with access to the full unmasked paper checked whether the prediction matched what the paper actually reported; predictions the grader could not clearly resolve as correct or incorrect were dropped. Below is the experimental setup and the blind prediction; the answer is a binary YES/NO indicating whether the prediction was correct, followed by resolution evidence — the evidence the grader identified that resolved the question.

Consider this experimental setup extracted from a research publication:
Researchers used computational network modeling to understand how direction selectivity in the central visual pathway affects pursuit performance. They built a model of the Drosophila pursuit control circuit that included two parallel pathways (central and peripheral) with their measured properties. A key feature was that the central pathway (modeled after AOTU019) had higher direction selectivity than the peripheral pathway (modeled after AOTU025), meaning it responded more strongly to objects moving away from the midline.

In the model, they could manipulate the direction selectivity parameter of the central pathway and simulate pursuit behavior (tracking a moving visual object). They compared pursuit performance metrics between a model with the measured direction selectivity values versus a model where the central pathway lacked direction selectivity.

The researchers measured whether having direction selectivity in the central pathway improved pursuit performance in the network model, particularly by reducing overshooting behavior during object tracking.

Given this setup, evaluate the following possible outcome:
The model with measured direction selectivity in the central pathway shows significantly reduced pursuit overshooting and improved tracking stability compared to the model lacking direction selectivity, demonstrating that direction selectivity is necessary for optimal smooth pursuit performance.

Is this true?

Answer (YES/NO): YES